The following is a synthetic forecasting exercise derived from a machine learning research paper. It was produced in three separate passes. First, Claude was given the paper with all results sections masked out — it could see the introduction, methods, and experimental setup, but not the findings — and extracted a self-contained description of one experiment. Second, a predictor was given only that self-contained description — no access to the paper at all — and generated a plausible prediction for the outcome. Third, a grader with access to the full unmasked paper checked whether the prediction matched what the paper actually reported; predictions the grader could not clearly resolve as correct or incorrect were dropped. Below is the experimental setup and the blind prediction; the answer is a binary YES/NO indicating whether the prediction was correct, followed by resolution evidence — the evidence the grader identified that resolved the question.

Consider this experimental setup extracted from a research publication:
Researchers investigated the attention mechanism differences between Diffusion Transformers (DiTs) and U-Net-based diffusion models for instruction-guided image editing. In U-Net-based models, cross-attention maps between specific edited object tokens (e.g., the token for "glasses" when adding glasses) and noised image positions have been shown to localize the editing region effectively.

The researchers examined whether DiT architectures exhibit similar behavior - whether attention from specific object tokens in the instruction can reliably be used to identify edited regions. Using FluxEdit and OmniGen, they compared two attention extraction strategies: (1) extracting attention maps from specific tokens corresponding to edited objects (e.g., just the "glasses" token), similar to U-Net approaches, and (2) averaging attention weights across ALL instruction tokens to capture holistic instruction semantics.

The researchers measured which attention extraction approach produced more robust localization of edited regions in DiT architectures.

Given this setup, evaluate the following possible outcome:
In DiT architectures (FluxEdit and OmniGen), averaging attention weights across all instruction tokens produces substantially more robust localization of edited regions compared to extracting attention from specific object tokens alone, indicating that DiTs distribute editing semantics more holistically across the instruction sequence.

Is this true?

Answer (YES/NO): YES